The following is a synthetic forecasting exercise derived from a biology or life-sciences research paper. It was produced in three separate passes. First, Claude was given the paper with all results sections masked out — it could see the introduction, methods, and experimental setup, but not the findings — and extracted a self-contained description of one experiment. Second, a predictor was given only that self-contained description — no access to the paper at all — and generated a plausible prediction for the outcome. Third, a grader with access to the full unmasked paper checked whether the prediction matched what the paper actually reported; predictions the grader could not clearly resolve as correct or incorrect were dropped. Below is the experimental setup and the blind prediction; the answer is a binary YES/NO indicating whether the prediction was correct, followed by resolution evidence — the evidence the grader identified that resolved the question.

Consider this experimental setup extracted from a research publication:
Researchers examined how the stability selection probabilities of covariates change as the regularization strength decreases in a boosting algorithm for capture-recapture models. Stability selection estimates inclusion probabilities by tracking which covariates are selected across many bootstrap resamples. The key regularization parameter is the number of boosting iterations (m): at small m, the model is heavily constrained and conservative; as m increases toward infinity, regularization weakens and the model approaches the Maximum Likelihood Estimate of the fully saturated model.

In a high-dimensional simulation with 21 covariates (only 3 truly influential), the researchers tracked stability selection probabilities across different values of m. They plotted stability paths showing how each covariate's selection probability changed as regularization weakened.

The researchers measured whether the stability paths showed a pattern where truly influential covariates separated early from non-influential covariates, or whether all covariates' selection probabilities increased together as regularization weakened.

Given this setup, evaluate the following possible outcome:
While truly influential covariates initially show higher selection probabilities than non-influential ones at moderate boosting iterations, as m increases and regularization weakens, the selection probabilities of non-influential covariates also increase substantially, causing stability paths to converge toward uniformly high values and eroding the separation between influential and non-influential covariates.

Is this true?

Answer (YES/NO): YES